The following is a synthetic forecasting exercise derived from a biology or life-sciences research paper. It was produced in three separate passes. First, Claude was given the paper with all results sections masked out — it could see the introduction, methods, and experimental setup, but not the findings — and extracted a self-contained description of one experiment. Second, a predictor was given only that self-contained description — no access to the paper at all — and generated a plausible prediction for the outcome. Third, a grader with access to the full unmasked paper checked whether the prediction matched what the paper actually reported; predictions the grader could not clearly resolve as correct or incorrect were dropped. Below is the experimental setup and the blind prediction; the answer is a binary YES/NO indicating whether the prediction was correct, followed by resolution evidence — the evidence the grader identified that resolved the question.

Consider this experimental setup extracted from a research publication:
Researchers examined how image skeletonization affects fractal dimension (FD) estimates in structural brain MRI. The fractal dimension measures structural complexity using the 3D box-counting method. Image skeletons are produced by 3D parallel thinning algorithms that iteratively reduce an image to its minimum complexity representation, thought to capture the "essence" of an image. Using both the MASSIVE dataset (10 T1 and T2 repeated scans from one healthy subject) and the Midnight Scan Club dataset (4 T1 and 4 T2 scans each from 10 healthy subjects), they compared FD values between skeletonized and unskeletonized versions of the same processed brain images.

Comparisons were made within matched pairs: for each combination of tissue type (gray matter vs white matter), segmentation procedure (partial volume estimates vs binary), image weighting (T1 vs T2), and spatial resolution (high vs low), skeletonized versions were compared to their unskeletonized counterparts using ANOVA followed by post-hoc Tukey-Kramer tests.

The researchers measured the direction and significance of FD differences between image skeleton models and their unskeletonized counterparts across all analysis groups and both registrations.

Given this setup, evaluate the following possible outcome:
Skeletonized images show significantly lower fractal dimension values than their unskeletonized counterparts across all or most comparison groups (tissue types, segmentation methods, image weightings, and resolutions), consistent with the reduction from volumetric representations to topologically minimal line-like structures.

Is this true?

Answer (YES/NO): YES